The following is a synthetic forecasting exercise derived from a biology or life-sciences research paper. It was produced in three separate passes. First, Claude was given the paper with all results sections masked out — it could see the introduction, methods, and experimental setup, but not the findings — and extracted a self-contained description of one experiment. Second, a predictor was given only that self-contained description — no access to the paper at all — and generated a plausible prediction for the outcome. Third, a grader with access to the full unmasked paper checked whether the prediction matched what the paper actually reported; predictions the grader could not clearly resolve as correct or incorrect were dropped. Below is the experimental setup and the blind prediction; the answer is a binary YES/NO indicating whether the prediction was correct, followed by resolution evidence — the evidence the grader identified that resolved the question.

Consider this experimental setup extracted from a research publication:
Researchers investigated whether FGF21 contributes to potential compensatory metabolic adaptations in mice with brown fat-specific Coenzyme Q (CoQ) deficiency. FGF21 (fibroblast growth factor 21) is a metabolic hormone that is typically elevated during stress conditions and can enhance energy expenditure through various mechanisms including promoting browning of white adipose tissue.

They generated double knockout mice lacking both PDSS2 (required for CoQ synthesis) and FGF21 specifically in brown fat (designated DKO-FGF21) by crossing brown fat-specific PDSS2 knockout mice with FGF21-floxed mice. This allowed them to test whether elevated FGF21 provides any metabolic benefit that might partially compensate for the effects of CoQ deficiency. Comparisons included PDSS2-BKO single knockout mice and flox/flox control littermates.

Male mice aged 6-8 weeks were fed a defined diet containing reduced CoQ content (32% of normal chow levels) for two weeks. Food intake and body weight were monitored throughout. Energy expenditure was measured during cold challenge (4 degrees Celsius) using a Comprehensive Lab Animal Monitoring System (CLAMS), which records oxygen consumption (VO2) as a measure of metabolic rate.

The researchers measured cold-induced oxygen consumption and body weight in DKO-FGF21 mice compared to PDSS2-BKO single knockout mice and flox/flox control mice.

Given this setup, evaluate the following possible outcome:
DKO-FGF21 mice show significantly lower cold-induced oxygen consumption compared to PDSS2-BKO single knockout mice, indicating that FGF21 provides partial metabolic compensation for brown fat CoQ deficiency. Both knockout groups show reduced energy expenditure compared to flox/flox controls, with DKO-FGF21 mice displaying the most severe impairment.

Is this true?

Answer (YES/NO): NO